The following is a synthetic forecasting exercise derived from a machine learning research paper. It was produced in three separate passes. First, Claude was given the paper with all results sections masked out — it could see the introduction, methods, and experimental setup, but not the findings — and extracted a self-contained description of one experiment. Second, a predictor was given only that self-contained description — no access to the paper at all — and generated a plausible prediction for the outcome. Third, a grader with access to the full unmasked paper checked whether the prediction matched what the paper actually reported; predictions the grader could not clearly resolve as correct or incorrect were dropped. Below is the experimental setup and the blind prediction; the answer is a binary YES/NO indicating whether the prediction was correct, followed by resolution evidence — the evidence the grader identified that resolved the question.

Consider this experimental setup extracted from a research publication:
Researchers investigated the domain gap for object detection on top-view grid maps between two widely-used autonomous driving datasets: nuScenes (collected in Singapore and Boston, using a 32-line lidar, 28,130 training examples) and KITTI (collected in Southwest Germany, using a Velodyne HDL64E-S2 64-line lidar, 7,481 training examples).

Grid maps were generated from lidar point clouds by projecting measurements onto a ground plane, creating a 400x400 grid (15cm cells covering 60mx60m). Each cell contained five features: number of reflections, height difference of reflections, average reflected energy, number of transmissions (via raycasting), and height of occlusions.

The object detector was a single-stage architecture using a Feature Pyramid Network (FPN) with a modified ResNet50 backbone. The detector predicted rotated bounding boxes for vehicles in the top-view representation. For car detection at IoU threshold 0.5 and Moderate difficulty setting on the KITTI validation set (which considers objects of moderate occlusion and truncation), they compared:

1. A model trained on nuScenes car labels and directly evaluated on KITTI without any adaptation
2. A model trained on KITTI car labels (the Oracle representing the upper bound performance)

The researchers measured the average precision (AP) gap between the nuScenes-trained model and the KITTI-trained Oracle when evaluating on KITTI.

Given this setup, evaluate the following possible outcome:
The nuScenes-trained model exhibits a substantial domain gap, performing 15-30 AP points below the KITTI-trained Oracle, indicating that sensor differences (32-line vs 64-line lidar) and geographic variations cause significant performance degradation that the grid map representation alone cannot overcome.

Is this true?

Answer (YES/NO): YES